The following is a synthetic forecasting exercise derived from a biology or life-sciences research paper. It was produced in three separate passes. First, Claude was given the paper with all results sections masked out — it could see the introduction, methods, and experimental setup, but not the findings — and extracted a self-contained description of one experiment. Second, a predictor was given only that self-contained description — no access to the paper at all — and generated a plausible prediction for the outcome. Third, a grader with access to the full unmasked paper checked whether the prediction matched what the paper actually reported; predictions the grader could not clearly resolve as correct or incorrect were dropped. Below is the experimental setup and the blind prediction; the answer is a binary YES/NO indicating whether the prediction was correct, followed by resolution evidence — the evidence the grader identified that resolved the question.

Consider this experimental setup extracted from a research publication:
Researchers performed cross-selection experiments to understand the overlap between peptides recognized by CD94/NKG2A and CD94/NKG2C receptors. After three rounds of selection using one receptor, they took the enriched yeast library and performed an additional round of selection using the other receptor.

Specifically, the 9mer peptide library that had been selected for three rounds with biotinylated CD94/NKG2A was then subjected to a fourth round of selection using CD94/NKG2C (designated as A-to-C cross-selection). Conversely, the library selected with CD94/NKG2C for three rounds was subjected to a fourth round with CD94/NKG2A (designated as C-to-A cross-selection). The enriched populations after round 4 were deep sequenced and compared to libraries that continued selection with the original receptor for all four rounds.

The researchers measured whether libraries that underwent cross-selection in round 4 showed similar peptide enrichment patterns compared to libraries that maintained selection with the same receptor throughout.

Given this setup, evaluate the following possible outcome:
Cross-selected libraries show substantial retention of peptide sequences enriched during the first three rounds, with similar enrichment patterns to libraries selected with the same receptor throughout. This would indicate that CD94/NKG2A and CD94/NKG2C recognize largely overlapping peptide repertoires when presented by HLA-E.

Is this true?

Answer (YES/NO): YES